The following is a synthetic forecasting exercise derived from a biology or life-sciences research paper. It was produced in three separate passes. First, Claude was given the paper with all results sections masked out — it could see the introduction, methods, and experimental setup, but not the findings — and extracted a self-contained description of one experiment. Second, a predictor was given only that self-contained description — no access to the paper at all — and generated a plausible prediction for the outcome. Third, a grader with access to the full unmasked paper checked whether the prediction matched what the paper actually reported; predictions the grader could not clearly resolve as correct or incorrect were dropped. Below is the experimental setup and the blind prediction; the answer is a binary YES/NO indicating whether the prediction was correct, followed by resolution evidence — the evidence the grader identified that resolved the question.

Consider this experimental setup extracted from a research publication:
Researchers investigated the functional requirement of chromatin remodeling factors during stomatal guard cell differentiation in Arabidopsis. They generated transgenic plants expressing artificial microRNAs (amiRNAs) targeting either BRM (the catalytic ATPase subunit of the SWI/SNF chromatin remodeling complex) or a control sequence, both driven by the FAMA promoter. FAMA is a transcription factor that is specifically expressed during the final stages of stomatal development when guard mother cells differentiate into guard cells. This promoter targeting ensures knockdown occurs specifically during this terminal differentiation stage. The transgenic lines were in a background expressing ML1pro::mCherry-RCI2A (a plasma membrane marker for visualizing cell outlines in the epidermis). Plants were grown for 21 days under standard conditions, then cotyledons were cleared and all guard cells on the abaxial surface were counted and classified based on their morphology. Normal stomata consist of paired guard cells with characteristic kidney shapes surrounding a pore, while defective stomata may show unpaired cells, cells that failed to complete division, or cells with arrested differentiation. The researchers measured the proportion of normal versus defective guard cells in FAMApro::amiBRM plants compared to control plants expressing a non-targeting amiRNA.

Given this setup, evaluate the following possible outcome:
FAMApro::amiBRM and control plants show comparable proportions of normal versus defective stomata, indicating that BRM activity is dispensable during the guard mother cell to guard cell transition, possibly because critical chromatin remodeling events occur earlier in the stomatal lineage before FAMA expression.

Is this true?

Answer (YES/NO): NO